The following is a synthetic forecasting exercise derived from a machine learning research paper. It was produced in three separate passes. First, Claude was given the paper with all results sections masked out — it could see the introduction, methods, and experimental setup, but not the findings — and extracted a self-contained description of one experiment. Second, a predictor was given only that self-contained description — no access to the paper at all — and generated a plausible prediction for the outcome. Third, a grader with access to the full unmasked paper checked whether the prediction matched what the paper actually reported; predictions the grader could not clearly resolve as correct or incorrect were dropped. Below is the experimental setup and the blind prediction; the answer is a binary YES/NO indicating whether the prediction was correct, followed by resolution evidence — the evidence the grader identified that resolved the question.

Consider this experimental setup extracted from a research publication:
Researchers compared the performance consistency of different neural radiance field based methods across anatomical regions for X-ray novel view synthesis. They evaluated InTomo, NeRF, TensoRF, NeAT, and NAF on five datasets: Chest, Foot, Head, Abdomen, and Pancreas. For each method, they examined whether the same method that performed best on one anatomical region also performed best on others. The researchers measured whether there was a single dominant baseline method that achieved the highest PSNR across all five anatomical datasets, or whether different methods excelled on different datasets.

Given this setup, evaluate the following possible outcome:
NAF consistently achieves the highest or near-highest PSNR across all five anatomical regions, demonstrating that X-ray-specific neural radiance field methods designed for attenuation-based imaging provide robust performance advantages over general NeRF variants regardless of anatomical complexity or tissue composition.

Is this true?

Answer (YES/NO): NO